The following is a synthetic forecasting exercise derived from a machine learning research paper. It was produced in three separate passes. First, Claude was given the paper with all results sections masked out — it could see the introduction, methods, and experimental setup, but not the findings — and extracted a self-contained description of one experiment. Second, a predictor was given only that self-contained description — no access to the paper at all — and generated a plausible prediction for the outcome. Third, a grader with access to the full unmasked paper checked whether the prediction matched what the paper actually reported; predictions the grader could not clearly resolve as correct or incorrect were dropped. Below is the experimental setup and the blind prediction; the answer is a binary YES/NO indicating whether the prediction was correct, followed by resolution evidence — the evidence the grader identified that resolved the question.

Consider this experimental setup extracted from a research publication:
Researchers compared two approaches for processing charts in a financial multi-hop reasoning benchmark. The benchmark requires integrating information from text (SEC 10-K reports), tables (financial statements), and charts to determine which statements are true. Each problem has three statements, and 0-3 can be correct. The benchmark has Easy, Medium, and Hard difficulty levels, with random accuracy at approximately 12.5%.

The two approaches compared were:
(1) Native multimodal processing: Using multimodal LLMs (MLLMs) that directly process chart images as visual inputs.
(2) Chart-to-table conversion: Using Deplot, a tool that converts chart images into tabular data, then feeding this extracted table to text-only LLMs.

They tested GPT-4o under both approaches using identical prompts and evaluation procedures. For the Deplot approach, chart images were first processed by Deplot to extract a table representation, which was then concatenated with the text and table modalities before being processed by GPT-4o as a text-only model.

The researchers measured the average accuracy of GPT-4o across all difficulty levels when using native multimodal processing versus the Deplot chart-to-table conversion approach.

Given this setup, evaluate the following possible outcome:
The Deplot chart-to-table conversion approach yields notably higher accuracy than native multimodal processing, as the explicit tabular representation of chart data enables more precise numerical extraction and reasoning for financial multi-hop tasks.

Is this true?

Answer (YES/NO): YES